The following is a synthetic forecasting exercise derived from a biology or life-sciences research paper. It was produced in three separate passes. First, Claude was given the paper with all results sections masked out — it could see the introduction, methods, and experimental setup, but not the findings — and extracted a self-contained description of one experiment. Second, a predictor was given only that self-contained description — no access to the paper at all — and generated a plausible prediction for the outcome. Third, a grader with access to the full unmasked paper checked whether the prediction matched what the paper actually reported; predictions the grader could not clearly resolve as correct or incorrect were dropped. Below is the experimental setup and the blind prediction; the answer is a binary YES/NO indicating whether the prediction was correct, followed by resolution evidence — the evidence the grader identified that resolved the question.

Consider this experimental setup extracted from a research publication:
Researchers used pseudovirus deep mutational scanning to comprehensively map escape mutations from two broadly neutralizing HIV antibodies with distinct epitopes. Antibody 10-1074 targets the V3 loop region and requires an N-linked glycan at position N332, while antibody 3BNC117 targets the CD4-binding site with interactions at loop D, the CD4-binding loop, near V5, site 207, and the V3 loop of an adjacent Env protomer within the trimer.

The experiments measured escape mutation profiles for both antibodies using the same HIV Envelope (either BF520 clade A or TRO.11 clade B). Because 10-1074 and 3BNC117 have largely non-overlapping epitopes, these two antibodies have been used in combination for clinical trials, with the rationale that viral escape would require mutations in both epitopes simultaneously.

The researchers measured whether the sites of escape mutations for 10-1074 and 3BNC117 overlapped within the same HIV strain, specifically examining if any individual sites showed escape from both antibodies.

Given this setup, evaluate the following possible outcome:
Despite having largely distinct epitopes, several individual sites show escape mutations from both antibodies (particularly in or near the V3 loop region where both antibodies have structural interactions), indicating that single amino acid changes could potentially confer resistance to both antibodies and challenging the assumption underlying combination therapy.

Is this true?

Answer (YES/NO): NO